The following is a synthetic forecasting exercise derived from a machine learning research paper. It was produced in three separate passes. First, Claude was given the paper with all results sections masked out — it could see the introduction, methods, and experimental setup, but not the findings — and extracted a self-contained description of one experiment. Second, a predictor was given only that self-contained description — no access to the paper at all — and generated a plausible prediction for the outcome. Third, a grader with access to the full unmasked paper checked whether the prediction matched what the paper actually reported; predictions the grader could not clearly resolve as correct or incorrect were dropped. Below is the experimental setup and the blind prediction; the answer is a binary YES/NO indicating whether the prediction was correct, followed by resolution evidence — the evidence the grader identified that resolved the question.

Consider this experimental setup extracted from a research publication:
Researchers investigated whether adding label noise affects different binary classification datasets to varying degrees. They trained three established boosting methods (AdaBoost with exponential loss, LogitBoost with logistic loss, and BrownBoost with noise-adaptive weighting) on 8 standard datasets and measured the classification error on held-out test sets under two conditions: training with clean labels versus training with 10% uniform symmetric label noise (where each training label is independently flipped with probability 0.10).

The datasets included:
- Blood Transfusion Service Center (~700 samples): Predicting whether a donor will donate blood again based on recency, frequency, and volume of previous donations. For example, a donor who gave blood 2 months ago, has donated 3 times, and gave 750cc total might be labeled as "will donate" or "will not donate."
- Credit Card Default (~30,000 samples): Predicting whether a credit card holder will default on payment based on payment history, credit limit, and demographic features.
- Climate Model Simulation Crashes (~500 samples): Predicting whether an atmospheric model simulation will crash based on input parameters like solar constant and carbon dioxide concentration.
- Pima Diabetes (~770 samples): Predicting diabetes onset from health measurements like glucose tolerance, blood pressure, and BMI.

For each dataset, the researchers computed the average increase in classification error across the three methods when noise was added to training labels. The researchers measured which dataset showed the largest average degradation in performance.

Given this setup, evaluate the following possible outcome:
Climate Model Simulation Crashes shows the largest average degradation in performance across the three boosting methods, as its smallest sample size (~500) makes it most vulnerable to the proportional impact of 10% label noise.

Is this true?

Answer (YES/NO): NO